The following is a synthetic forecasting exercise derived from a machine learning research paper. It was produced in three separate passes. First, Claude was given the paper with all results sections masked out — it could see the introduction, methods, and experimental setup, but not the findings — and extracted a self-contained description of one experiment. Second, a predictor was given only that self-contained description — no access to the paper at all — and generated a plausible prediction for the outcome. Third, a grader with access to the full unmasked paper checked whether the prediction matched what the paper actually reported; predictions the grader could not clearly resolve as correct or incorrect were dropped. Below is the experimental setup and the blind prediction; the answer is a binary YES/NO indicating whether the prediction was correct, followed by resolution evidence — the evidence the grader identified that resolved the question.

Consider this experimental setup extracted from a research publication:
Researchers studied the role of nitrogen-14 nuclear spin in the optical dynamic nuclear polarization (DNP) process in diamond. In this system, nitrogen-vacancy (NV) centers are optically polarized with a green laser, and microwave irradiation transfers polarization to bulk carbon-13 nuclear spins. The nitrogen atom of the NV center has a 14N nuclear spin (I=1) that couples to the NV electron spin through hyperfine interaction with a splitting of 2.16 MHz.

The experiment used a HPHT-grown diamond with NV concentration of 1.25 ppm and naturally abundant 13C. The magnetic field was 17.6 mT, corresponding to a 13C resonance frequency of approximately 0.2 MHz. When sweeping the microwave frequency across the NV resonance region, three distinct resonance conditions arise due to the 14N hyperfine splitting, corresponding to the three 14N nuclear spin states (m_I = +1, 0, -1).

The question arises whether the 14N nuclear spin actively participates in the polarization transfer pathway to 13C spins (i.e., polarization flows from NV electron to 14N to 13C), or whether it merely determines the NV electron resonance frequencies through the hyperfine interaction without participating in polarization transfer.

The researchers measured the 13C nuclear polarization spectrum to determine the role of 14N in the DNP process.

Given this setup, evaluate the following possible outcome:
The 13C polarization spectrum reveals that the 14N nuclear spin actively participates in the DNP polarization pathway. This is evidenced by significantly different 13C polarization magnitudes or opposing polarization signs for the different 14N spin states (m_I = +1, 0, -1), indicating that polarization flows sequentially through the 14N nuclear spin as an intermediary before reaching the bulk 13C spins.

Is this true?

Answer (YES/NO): NO